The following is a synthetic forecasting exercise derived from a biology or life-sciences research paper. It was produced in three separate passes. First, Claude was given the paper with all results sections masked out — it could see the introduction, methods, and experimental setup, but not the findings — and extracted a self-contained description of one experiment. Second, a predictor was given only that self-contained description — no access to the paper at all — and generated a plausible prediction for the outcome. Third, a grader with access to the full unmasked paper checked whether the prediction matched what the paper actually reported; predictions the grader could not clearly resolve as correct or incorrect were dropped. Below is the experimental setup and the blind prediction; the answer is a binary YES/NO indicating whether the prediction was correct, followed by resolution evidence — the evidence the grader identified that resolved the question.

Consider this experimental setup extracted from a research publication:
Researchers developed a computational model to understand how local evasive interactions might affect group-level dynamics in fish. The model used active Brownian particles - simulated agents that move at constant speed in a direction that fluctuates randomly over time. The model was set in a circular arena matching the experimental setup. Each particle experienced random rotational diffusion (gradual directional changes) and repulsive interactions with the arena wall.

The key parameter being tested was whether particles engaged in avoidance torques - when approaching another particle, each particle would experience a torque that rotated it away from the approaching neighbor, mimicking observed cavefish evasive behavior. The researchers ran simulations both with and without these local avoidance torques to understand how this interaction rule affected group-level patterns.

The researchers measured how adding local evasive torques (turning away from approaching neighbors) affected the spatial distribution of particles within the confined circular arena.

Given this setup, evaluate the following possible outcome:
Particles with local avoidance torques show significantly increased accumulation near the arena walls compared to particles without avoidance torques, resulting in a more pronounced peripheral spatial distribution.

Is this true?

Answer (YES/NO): NO